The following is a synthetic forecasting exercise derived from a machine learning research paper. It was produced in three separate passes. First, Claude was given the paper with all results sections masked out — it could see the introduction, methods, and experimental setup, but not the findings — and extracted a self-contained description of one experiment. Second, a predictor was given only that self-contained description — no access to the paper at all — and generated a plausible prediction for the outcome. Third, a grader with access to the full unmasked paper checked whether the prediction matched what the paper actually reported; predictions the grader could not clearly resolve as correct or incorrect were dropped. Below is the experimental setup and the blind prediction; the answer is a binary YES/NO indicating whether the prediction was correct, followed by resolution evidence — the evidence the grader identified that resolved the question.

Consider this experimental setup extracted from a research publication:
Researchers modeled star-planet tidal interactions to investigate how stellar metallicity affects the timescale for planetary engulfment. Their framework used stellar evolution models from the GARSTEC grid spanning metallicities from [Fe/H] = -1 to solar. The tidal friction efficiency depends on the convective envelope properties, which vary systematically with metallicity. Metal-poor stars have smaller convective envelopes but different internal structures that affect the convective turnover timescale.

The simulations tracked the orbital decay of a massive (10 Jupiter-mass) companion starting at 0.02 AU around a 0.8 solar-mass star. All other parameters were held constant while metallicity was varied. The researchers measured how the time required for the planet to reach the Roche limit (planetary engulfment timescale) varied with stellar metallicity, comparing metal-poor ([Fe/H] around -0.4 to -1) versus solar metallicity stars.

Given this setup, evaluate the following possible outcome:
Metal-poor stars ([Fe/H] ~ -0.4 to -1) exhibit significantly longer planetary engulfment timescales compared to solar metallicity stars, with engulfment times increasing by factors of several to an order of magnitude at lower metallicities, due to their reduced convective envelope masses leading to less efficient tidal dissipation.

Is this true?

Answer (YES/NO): NO